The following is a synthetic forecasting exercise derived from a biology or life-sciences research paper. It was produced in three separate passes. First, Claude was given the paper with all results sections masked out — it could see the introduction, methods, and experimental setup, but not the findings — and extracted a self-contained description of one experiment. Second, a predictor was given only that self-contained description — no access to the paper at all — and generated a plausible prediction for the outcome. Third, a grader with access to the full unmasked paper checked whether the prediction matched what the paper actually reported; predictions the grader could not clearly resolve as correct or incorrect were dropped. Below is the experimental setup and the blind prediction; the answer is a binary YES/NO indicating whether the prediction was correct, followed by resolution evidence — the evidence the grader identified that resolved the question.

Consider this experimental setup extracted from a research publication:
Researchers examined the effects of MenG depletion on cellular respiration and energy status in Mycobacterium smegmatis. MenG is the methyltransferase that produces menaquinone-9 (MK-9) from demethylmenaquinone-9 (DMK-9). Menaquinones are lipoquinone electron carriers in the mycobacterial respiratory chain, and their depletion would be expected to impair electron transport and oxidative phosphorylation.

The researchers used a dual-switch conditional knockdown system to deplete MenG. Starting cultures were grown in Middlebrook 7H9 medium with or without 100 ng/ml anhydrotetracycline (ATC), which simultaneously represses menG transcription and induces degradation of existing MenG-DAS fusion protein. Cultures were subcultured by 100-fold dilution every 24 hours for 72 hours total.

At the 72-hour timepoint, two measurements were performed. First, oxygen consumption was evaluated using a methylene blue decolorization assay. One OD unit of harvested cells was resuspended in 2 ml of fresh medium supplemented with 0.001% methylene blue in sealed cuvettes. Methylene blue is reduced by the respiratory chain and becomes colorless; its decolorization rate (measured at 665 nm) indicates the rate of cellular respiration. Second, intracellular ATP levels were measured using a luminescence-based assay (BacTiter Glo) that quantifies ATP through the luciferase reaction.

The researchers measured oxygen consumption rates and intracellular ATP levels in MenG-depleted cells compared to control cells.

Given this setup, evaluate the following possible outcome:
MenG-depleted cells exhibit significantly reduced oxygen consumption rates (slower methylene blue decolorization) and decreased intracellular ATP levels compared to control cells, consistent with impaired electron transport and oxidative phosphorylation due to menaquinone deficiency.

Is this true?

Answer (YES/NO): NO